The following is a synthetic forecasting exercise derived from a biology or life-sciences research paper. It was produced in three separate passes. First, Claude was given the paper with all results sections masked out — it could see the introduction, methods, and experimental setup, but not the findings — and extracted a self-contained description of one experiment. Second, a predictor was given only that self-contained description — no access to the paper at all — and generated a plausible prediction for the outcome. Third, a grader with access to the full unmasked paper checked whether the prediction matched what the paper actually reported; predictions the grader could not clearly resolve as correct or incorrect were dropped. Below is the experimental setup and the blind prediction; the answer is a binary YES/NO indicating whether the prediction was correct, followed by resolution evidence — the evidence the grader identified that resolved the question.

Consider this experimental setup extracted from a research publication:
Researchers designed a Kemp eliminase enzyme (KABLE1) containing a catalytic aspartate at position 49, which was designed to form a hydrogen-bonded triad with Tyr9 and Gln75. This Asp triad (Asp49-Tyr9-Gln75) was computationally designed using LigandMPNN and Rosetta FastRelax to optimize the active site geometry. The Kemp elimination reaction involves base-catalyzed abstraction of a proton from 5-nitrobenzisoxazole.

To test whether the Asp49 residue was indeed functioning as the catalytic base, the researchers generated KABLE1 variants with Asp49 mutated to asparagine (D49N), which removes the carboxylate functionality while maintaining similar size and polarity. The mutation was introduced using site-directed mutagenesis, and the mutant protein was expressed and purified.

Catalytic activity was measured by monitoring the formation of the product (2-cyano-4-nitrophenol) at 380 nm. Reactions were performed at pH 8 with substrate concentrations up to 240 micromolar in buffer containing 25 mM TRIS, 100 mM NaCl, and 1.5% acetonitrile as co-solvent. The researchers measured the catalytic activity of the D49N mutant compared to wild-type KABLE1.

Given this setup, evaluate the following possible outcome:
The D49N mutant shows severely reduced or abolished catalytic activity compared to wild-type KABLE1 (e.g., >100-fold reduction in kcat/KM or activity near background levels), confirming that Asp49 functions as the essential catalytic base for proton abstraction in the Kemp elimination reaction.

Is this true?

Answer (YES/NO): YES